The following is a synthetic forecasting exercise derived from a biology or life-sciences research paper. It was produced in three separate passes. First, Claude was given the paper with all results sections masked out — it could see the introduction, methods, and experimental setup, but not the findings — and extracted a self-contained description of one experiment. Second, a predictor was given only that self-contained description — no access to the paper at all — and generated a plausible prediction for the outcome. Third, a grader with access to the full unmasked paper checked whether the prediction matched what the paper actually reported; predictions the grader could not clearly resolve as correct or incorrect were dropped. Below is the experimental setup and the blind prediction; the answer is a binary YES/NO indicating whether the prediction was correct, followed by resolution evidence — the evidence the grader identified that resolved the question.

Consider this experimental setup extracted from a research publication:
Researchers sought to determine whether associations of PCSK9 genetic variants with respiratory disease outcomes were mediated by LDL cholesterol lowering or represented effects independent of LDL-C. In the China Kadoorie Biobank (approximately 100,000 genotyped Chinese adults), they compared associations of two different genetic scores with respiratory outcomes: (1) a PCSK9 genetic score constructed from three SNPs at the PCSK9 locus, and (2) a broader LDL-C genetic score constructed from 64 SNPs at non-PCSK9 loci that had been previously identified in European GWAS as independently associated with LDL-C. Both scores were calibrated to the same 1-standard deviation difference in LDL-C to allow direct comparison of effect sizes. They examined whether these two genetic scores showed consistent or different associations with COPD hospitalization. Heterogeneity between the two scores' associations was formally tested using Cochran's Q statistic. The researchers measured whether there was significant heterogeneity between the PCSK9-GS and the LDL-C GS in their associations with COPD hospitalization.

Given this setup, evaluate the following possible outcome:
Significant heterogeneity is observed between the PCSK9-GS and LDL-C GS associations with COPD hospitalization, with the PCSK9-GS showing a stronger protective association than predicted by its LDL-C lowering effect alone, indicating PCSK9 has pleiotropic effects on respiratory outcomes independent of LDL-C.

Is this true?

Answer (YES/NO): NO